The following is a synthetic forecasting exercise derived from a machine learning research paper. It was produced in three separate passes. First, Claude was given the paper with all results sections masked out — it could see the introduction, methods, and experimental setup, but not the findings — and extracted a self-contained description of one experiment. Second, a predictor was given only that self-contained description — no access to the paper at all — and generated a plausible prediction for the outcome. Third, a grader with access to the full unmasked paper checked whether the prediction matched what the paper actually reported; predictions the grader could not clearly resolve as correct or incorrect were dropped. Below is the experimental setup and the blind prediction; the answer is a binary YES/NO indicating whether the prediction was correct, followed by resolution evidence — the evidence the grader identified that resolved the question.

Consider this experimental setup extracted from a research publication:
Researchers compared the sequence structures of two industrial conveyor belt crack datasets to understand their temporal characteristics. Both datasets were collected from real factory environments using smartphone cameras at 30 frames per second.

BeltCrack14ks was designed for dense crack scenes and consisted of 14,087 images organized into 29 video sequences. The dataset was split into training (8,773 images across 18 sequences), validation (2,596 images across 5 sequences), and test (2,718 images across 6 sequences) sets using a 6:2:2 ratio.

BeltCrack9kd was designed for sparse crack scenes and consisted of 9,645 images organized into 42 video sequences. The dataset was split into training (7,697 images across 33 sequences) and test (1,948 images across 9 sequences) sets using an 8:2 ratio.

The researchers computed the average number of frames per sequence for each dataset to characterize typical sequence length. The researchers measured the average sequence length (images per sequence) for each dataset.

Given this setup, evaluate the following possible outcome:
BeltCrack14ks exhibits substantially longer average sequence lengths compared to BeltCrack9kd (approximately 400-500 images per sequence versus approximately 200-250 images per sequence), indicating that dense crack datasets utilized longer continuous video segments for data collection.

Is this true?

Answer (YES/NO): YES